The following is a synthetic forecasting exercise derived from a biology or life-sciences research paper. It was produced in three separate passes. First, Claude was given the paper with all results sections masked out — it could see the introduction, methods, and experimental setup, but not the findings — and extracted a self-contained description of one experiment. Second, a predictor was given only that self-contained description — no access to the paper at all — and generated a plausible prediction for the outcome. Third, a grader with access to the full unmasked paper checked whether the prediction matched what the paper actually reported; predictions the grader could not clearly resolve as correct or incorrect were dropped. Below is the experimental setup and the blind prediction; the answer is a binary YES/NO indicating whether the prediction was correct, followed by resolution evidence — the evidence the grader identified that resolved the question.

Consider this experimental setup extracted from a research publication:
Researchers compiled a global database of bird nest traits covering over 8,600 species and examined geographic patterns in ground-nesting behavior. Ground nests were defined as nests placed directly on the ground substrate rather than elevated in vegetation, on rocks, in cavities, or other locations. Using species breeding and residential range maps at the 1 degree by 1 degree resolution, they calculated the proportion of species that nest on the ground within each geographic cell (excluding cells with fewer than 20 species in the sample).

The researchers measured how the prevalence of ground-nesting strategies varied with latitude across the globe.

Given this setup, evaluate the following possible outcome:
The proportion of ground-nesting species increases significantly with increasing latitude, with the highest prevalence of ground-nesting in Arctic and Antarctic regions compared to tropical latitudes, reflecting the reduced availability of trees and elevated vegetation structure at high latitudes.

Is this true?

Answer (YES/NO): YES